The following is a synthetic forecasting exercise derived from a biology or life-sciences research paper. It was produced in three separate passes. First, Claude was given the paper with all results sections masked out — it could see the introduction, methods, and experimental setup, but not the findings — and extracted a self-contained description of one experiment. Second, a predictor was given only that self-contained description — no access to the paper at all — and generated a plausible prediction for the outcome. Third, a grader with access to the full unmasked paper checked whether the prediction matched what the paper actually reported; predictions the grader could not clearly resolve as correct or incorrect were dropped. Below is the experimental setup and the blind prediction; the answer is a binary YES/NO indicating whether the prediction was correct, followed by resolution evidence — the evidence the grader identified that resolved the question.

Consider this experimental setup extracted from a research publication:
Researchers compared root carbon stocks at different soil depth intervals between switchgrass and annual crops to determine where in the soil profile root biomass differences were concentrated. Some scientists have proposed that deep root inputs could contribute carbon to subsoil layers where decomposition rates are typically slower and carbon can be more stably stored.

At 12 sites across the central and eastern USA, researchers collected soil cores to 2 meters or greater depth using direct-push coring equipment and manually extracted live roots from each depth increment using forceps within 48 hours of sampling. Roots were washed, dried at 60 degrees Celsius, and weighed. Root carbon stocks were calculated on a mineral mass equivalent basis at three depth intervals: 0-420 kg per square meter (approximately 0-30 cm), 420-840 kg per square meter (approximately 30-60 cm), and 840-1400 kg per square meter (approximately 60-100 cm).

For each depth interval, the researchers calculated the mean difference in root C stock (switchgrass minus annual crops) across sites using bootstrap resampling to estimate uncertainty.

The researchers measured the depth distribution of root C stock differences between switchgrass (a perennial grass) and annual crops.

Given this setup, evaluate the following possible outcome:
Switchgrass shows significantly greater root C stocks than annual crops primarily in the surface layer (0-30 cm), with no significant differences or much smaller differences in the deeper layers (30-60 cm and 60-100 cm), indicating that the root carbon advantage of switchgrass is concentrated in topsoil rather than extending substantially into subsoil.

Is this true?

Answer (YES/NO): NO